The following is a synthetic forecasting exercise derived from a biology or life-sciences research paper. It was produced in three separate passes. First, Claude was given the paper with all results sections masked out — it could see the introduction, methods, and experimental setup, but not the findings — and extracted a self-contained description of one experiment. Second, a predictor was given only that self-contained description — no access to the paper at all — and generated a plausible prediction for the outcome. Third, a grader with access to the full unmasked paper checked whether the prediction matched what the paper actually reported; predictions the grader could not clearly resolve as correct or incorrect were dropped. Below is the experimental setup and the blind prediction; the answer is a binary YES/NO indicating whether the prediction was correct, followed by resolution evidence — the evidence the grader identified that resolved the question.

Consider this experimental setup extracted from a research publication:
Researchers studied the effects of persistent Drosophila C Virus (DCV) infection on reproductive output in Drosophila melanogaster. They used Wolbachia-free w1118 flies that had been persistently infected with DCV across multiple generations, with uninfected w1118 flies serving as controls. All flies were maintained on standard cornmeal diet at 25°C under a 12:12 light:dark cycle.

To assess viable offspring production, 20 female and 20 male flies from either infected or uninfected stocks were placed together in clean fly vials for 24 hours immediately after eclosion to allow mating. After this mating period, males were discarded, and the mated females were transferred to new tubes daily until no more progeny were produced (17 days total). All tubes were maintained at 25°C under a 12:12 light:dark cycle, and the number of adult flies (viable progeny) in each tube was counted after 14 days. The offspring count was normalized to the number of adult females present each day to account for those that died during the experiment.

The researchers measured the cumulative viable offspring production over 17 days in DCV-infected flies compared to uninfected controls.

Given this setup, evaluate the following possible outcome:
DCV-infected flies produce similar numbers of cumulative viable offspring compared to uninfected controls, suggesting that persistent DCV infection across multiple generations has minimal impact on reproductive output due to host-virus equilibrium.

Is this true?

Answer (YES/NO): NO